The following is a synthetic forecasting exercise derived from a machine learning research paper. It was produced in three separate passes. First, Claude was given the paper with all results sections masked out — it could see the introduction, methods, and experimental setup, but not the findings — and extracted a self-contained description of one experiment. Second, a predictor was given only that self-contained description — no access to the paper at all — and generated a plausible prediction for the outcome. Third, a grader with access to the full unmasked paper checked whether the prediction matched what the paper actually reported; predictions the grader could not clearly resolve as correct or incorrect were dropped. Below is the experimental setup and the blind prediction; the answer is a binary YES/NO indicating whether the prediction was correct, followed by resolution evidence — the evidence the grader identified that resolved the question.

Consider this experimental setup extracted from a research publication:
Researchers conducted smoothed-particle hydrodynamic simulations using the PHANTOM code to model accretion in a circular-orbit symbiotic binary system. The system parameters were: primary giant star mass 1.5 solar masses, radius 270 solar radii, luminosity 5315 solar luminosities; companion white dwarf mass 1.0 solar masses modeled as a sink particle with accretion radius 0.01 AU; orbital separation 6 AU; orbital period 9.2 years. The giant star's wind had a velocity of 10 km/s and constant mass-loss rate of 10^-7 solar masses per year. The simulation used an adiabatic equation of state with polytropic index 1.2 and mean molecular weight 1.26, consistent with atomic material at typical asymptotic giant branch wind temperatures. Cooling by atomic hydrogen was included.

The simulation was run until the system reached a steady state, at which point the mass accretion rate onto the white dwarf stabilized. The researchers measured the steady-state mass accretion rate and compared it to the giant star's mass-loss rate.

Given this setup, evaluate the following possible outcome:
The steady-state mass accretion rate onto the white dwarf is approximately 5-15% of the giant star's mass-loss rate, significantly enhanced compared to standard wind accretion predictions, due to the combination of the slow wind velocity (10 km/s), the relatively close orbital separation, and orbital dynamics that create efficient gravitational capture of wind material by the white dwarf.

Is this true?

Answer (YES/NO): YES